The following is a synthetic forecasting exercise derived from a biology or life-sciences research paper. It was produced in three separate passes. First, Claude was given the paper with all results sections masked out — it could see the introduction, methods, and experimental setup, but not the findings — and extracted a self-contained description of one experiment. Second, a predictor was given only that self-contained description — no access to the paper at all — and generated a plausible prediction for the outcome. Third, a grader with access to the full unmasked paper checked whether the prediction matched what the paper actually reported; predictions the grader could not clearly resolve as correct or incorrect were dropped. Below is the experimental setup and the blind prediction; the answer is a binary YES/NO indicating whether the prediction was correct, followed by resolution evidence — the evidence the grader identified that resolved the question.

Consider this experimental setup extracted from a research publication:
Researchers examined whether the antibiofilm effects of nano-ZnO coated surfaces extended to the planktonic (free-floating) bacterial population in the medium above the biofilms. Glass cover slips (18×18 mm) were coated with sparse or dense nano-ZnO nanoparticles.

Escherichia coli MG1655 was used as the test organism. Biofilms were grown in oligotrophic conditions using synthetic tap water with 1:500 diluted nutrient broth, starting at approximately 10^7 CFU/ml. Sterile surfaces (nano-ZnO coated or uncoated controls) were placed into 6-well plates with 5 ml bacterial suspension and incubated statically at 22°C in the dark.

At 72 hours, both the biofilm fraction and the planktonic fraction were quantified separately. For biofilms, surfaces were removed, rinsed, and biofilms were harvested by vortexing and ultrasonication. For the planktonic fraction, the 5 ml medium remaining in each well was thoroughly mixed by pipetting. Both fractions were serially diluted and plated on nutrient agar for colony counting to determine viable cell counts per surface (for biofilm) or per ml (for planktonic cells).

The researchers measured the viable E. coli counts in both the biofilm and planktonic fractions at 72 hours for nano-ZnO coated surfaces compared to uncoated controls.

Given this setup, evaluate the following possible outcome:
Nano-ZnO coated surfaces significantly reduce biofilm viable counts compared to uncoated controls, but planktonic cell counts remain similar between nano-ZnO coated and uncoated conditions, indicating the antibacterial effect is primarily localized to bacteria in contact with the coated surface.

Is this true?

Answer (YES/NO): NO